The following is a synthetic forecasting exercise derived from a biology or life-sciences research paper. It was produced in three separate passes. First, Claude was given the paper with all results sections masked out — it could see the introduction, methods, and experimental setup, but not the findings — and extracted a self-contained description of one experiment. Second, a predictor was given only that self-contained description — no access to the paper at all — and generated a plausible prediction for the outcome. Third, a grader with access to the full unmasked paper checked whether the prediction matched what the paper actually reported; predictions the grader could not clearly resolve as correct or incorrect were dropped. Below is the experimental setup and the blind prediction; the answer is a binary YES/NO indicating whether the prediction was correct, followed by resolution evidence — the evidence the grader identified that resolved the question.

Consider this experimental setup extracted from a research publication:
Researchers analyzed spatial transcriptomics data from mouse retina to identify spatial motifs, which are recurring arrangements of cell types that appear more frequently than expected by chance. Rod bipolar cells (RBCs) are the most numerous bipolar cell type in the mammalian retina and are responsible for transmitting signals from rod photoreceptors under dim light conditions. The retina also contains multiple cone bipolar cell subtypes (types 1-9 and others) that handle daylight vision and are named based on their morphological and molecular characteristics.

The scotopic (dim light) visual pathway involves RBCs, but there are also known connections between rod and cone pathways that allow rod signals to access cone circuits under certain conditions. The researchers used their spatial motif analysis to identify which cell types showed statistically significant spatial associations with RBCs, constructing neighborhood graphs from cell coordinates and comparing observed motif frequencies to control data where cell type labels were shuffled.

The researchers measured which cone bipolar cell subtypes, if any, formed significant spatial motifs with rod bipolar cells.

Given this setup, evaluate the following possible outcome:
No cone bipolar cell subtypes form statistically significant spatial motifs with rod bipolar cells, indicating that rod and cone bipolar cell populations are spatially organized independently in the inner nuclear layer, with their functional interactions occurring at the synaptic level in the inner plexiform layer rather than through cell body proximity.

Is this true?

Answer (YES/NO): NO